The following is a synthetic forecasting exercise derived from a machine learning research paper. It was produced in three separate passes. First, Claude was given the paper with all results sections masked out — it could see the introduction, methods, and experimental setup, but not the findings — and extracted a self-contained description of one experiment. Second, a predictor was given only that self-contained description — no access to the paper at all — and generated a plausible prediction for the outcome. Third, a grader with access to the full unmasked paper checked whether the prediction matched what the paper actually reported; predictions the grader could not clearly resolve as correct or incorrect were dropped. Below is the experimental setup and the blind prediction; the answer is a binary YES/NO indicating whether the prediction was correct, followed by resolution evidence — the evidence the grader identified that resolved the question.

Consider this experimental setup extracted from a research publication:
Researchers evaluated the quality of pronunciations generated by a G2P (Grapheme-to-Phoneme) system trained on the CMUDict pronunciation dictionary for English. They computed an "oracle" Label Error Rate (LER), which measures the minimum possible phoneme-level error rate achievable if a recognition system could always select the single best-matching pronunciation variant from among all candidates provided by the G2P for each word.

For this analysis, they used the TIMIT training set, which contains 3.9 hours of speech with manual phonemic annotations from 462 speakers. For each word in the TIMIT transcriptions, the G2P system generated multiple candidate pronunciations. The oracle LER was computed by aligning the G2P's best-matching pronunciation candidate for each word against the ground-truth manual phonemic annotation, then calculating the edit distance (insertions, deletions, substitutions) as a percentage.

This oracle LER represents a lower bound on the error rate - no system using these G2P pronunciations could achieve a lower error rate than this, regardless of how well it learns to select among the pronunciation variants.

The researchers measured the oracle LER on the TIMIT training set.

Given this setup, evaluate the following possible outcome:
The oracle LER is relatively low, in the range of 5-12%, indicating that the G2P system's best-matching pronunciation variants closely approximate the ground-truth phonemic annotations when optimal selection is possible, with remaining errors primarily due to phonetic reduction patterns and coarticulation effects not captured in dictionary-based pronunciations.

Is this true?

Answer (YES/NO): YES